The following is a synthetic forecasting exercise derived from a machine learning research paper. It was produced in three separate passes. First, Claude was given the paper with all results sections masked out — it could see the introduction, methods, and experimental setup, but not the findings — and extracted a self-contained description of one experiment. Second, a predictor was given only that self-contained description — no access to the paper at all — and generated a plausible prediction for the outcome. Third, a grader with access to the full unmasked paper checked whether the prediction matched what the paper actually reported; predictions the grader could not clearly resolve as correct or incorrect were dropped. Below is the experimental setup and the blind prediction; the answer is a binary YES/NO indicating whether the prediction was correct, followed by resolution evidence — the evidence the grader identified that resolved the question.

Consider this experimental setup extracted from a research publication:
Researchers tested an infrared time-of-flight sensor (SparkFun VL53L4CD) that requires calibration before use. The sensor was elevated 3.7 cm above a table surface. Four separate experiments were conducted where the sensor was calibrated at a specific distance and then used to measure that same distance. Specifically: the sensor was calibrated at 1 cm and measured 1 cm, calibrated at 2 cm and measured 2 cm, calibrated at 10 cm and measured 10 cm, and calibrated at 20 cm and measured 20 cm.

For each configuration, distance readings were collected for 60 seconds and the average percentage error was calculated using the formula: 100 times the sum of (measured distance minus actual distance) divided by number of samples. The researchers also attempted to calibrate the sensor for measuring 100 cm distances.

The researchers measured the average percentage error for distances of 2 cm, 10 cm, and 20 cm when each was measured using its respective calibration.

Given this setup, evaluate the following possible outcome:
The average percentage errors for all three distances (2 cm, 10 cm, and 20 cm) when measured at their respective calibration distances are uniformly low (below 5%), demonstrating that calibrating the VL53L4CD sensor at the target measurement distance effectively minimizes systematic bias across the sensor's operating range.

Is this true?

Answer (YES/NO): YES